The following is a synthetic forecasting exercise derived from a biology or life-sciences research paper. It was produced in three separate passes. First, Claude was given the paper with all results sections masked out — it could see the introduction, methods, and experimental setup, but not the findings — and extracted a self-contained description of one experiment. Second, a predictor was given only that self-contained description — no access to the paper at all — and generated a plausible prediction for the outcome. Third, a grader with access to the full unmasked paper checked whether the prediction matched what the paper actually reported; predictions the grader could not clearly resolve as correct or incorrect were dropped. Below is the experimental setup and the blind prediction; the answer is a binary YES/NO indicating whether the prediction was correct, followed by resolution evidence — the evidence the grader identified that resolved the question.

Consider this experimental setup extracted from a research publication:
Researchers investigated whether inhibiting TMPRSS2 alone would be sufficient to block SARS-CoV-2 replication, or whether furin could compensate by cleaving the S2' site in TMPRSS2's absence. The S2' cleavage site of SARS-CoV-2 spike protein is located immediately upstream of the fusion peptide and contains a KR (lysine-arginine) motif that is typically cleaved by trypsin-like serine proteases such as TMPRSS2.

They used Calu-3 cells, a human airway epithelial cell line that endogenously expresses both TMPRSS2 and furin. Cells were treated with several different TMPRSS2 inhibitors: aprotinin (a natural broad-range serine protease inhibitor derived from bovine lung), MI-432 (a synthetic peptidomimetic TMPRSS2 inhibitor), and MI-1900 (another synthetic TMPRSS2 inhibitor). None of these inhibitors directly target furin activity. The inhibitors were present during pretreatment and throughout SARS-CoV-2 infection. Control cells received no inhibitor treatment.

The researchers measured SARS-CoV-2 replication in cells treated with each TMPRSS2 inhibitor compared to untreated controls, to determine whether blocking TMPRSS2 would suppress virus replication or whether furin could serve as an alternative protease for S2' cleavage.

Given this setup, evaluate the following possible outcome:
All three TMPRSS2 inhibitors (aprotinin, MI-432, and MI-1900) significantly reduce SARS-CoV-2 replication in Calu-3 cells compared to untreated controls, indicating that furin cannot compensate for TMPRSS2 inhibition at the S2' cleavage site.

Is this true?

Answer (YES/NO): YES